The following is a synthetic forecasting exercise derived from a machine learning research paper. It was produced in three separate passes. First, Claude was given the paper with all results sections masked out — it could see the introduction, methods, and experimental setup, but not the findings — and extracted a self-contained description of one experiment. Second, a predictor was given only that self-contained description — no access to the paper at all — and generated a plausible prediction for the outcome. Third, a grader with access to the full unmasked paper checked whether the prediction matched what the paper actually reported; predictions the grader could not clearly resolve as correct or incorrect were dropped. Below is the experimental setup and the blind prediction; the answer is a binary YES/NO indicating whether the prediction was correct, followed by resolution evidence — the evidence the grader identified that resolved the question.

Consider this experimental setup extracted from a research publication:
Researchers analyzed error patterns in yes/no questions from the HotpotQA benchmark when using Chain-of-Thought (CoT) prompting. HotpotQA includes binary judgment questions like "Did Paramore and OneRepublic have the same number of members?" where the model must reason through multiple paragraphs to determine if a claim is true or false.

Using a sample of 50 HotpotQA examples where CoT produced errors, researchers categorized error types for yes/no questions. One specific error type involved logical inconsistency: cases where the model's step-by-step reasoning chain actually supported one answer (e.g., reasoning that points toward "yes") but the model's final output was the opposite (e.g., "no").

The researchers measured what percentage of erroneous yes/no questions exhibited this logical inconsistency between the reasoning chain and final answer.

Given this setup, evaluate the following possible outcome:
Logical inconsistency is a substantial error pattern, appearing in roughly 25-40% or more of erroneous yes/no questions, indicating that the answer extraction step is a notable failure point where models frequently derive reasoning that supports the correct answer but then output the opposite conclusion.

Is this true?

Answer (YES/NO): YES